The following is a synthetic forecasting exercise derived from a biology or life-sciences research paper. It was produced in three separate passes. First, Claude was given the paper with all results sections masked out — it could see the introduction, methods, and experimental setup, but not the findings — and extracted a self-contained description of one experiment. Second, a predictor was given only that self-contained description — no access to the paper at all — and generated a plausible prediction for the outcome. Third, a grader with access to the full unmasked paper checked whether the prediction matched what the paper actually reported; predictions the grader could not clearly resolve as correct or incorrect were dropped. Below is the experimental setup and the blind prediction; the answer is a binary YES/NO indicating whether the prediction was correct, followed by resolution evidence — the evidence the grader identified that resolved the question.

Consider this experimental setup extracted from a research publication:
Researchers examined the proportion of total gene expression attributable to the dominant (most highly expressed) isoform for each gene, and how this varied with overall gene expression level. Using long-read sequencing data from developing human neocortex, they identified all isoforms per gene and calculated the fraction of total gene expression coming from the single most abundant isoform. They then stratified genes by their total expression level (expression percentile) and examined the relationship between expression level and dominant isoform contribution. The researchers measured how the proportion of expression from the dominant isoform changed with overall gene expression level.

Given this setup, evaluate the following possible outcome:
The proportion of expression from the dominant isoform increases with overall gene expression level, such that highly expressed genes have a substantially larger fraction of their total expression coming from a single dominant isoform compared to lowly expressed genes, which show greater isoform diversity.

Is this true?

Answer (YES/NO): YES